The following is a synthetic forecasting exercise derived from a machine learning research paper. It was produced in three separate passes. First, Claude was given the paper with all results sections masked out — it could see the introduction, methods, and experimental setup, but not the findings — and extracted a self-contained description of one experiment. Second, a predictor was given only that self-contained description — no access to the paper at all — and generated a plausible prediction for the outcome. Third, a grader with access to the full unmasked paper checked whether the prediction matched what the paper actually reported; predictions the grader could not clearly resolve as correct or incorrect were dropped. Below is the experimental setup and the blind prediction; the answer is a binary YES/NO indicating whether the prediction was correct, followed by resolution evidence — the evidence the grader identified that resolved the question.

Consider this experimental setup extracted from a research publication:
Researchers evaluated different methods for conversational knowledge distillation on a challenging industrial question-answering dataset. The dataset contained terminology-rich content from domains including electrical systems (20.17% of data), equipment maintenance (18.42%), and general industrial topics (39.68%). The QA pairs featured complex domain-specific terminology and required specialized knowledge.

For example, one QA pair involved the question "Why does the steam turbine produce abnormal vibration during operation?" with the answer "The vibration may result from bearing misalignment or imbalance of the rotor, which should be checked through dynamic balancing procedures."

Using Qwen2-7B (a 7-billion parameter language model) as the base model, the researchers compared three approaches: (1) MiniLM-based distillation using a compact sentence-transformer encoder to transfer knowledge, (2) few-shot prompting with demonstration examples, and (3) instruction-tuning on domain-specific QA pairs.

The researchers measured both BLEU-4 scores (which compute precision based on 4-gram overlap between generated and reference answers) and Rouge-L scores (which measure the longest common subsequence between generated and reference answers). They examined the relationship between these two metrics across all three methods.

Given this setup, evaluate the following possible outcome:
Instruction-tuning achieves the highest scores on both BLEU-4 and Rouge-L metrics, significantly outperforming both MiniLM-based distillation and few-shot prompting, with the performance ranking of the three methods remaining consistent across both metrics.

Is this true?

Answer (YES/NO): YES